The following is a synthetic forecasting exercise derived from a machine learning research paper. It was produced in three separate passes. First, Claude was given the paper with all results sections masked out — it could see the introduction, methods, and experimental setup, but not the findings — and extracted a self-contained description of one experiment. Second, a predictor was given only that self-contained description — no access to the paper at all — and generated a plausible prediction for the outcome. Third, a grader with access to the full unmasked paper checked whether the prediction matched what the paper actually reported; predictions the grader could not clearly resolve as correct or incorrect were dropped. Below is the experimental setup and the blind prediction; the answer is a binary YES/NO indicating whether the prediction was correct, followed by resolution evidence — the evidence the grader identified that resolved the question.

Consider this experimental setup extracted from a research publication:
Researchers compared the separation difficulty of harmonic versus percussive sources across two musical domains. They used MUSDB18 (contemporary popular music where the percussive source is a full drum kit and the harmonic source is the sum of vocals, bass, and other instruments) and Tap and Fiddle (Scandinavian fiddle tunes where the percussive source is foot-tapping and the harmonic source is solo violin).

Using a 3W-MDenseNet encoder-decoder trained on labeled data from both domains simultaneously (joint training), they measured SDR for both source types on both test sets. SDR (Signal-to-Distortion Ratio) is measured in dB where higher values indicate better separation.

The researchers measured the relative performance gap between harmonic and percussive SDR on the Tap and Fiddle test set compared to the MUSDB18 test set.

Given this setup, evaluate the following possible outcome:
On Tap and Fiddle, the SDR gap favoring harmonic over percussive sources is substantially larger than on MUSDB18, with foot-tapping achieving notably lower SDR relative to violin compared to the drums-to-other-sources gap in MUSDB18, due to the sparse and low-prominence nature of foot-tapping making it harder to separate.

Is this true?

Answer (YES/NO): NO